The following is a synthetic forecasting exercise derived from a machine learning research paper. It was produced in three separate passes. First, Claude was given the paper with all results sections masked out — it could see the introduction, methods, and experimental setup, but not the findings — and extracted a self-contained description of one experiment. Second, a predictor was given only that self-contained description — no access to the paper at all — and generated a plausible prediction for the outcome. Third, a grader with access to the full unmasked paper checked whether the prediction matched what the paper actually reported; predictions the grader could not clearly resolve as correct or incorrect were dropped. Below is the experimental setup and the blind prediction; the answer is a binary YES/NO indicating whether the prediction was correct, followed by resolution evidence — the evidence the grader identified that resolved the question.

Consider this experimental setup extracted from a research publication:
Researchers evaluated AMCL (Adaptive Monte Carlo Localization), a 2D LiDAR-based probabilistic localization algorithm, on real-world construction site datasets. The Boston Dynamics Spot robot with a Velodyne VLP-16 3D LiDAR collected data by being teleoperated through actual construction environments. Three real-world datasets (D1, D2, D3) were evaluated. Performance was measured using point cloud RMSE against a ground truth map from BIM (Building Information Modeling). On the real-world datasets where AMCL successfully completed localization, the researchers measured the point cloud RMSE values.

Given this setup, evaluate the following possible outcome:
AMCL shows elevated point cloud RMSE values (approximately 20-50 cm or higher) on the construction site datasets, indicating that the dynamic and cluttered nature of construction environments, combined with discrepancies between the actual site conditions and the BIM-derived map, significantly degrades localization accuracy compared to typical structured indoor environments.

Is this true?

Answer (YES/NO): YES